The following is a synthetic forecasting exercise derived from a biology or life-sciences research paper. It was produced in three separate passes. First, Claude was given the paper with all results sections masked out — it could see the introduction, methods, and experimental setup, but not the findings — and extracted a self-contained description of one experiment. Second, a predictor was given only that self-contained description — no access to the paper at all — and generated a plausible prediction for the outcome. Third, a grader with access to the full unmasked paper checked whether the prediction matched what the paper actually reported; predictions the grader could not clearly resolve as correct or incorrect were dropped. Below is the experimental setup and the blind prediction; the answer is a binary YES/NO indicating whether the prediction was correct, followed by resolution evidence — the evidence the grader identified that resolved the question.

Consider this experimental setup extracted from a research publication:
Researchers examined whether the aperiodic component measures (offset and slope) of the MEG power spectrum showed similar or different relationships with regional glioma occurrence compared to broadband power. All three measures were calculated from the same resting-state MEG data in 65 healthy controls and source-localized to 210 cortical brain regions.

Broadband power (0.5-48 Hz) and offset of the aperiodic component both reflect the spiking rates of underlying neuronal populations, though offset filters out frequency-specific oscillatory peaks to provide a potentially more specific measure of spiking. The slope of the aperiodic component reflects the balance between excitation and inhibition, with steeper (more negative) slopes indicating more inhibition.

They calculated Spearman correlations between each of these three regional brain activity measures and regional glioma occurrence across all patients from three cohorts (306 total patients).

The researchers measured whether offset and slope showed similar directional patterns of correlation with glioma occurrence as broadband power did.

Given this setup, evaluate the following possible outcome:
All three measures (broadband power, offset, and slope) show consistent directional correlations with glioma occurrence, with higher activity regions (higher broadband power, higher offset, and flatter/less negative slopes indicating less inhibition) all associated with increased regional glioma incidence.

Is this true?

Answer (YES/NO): NO